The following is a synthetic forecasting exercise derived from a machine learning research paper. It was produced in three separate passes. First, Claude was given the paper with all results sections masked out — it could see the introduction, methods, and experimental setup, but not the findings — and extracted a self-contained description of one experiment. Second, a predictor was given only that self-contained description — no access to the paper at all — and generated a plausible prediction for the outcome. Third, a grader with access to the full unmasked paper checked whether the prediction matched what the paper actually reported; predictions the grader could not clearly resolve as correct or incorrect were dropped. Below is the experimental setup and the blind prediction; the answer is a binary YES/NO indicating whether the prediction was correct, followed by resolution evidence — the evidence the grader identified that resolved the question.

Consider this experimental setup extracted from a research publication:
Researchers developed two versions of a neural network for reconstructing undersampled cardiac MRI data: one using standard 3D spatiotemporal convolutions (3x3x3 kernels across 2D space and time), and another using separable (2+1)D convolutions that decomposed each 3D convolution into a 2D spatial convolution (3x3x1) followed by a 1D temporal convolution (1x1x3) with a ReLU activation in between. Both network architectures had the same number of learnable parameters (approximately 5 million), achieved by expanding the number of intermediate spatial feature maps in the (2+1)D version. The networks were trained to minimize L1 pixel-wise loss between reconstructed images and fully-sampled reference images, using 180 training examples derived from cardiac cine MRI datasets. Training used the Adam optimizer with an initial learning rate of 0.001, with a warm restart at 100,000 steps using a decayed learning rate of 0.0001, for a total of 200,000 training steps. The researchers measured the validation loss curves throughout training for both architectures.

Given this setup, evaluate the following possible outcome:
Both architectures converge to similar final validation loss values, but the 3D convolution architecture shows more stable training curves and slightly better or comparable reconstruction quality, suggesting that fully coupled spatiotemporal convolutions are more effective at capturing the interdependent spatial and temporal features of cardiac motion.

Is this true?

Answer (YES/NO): NO